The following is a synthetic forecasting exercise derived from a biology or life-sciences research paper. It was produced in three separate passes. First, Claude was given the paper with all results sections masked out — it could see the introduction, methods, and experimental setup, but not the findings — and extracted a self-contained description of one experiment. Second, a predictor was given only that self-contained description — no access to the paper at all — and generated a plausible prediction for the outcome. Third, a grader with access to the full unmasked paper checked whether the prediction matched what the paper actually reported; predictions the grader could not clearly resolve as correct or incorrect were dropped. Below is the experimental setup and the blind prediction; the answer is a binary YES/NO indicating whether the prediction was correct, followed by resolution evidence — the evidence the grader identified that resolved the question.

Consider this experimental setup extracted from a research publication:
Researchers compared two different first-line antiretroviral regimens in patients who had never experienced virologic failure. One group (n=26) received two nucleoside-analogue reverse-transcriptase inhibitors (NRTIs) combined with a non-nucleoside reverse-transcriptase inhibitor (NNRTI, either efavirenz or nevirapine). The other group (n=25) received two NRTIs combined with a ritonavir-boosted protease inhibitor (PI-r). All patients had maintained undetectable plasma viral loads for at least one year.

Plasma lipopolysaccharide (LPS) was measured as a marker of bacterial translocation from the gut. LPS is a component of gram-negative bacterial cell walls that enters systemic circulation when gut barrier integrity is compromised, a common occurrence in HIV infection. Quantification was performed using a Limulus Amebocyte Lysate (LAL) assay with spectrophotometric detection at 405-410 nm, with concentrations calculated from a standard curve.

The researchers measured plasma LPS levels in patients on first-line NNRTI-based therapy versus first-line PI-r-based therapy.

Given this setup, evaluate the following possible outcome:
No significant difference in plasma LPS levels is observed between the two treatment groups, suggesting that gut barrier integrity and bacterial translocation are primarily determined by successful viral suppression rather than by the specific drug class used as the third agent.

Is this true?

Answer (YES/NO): NO